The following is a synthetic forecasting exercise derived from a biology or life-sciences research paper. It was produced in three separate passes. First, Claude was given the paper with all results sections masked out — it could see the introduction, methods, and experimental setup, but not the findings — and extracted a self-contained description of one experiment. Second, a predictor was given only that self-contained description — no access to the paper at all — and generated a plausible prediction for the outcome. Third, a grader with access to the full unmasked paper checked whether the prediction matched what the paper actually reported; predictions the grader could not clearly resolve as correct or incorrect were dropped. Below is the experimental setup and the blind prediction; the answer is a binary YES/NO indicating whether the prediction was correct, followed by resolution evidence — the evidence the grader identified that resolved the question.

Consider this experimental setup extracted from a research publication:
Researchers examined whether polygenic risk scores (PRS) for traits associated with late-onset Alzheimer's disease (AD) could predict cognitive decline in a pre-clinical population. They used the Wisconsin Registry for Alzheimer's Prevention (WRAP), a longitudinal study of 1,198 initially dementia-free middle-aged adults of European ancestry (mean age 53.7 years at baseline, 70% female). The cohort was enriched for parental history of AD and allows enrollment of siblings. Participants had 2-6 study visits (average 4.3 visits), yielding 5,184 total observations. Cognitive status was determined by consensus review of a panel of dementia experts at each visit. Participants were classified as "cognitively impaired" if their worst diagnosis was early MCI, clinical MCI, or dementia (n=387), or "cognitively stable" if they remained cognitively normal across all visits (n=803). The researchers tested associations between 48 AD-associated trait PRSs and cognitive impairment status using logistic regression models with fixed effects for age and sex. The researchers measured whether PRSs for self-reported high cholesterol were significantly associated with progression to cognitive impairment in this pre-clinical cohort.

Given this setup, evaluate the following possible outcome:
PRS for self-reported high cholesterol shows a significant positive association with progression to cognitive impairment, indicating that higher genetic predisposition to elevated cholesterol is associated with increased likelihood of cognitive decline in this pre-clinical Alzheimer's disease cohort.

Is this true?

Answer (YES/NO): NO